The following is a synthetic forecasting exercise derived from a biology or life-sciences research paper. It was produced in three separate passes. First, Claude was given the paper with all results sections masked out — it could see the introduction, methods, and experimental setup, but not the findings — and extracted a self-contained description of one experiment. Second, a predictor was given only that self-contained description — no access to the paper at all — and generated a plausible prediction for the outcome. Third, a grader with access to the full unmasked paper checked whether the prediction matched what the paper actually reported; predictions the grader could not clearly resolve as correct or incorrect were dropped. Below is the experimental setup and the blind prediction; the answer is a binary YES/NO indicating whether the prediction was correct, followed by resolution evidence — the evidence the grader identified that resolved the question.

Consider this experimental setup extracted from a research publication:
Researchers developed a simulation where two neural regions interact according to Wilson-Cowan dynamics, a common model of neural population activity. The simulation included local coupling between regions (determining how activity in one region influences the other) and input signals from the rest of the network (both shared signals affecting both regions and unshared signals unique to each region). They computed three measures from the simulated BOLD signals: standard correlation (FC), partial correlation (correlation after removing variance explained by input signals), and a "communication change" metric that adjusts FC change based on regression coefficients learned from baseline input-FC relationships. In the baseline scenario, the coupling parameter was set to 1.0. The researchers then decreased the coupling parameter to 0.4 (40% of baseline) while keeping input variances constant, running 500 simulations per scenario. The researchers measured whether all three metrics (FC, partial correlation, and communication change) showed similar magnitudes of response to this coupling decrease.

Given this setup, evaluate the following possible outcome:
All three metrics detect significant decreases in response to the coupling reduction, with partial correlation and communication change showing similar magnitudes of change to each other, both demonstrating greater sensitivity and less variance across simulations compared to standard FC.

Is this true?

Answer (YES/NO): NO